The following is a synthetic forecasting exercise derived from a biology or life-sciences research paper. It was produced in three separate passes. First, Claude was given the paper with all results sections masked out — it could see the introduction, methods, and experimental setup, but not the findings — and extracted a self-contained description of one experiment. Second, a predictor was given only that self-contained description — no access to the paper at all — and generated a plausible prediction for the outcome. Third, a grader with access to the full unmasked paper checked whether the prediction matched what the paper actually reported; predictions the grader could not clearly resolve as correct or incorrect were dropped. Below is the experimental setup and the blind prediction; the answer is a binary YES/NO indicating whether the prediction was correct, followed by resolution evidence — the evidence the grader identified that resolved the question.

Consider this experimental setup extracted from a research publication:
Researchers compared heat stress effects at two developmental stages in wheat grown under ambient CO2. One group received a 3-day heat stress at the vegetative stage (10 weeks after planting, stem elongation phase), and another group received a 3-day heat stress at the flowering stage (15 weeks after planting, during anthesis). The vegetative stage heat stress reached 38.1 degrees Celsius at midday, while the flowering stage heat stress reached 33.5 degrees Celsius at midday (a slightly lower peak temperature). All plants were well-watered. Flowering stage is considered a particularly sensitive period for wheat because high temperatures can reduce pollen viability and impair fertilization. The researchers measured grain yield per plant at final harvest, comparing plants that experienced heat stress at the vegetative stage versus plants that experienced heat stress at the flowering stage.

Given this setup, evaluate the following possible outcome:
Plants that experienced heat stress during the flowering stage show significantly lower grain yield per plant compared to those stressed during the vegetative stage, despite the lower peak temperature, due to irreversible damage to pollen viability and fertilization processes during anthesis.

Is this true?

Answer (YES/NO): NO